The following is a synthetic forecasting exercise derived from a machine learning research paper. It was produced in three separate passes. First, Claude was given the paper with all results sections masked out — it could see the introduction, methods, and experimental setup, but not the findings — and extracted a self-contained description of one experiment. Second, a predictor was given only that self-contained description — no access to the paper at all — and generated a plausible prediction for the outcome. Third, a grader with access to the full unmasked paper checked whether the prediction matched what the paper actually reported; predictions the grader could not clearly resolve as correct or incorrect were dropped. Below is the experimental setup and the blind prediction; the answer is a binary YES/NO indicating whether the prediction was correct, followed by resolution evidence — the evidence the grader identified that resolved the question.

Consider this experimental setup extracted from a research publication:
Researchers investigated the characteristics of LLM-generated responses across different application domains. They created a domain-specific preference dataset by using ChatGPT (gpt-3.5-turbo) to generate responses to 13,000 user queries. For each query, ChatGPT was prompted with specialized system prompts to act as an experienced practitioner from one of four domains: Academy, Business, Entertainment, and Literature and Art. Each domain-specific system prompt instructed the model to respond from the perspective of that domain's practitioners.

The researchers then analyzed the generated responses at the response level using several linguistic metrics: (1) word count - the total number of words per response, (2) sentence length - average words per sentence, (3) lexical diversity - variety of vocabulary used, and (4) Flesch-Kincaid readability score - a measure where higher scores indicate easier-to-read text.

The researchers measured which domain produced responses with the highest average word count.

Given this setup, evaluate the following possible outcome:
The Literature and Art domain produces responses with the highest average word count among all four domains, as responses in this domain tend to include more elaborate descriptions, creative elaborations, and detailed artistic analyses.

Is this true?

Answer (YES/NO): NO